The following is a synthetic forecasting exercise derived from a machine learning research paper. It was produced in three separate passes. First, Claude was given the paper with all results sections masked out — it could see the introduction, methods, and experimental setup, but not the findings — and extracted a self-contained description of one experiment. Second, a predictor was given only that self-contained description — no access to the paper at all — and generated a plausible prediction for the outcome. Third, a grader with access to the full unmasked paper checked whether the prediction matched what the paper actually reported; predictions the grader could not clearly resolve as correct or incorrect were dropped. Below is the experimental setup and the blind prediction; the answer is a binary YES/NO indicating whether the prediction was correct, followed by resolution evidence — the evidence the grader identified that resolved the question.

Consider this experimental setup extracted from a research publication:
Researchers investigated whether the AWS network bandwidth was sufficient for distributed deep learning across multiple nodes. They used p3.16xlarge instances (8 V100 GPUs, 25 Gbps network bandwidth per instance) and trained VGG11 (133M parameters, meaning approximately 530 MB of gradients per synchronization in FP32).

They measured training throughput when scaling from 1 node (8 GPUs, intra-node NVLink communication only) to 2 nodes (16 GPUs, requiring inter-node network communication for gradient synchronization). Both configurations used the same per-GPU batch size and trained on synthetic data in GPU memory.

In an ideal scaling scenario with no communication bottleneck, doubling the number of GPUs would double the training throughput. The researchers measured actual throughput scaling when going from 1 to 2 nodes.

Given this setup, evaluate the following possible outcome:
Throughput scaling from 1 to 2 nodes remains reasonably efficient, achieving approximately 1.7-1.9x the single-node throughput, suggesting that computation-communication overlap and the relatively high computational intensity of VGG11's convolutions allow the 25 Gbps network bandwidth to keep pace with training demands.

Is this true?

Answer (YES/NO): NO